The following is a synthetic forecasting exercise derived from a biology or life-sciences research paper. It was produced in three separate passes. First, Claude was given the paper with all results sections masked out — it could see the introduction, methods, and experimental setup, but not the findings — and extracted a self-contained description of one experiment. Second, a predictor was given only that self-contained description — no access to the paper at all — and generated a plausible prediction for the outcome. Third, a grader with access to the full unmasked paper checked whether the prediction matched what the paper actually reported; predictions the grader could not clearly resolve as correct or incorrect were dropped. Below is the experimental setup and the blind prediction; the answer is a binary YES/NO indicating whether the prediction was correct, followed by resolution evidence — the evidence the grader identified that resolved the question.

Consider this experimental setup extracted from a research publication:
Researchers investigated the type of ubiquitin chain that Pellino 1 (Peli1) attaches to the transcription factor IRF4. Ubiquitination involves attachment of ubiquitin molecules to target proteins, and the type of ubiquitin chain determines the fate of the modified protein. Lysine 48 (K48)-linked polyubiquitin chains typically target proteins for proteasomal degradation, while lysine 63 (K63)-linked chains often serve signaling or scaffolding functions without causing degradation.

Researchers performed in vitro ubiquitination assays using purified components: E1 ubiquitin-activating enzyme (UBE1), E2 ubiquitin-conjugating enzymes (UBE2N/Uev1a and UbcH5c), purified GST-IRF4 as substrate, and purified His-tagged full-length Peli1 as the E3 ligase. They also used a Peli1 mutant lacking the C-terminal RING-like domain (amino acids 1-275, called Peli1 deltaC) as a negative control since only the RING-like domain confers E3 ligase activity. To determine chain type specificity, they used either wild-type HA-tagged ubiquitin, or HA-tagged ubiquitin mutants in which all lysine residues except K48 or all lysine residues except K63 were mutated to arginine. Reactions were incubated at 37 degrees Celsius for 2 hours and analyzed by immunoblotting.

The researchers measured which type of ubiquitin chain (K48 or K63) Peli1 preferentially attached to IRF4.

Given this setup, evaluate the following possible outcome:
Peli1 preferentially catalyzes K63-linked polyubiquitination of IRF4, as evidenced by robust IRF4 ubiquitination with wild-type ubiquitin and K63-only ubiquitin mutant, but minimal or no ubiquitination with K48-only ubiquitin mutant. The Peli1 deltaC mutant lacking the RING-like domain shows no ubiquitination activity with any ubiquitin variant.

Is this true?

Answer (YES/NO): YES